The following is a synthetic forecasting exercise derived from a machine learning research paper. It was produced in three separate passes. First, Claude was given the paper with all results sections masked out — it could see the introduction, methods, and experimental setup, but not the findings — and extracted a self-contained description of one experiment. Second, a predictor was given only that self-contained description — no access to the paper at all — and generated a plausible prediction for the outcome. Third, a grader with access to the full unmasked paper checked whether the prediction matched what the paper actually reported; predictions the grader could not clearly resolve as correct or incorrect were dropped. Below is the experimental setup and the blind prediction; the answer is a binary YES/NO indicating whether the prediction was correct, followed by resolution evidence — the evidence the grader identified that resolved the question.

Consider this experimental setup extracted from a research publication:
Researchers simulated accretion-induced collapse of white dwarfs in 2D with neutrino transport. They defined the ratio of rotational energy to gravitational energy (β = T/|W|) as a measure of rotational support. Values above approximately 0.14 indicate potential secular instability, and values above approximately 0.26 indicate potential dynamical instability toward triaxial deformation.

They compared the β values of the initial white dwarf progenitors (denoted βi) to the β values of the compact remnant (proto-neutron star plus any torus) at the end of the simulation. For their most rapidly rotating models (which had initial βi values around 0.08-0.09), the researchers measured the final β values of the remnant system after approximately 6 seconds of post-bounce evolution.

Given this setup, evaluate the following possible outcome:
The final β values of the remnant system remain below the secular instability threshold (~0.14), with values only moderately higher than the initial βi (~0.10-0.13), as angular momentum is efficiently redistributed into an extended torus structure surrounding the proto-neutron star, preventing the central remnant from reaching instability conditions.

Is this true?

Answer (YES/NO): NO